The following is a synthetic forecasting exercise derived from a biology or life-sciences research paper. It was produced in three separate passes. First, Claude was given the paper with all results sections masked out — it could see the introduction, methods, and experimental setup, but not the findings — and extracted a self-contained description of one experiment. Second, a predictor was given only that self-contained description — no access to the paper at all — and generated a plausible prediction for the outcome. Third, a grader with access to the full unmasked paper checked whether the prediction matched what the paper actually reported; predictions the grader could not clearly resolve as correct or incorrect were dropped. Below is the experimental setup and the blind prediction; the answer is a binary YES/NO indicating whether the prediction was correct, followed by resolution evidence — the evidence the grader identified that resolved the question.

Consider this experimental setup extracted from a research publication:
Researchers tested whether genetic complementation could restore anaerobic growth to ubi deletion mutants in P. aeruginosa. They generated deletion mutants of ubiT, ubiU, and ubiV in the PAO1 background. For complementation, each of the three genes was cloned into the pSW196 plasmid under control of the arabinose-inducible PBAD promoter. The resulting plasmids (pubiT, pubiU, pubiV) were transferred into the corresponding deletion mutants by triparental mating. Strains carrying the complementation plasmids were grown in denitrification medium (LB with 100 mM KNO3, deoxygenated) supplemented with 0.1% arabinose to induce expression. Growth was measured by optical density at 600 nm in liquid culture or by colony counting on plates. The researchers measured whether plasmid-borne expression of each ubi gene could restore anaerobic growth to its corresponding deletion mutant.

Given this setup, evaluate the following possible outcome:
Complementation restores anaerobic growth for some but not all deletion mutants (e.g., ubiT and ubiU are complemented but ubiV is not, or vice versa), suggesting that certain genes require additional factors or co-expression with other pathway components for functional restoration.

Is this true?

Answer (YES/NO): NO